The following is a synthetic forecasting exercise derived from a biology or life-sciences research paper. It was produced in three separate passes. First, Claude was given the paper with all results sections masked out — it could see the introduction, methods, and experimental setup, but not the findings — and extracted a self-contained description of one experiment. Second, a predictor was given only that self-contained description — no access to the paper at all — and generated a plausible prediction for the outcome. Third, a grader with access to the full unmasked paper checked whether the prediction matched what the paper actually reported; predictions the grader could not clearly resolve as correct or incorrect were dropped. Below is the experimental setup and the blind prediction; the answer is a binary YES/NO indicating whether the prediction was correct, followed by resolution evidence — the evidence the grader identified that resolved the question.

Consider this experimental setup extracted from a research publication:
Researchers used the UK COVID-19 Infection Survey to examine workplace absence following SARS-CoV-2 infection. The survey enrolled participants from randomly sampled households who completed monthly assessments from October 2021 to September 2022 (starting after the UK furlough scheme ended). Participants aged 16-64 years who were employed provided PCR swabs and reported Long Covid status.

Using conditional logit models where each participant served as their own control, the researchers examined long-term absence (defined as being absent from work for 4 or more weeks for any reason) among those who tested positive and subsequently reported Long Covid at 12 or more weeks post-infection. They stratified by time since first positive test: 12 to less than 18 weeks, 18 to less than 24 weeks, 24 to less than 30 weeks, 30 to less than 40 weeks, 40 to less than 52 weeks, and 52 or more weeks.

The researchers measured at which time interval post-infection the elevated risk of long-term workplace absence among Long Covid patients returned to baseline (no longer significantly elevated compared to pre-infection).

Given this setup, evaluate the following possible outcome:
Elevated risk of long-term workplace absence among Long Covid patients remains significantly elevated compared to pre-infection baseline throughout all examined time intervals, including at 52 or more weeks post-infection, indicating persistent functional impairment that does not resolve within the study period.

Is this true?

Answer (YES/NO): NO